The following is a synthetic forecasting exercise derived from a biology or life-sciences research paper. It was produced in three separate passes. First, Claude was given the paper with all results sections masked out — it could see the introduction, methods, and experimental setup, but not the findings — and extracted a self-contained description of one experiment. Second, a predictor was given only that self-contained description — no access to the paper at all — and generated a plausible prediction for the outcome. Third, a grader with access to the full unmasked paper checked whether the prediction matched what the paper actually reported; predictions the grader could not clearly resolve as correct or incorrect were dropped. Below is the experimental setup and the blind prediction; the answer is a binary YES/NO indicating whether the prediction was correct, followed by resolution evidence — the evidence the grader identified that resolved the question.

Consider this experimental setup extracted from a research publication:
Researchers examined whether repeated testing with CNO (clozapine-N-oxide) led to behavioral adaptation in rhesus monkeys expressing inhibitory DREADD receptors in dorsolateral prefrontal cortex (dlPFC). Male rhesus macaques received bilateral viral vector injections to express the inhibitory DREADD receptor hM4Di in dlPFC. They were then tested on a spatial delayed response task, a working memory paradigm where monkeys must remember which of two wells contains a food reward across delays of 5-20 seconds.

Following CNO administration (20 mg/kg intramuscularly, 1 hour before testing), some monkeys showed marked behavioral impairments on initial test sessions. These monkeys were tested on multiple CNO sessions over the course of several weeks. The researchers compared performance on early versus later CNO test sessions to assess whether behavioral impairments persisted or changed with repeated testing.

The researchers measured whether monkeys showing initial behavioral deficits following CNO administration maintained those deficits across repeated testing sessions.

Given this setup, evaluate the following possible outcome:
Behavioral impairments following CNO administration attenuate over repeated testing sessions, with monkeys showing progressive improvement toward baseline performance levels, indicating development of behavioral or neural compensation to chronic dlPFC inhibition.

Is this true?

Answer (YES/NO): YES